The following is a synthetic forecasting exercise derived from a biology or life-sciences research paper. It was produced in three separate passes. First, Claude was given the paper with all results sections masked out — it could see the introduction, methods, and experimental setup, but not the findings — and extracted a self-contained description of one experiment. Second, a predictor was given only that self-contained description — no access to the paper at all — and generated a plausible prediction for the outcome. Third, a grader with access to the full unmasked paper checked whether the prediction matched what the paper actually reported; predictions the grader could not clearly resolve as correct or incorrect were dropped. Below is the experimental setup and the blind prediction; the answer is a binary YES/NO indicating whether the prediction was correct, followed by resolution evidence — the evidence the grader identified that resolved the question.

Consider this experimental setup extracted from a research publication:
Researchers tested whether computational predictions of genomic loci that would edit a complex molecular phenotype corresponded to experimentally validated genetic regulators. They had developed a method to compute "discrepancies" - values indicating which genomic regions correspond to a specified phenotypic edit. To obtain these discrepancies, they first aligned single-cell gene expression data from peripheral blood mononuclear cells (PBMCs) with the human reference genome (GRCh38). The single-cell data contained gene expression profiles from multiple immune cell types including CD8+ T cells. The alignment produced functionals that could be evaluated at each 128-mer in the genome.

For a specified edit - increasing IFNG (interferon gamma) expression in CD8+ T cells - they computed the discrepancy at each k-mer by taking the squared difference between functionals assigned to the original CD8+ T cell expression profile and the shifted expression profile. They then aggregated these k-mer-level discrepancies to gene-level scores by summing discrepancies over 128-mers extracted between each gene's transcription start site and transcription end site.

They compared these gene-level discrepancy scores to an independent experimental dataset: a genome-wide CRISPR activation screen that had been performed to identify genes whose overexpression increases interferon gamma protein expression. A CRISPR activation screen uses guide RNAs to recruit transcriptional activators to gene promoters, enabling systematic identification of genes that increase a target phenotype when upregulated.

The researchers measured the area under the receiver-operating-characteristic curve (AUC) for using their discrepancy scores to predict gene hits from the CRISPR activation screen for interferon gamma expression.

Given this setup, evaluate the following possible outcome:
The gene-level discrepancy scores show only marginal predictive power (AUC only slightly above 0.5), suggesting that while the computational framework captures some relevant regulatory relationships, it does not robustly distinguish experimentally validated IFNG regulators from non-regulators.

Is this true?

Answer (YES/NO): YES